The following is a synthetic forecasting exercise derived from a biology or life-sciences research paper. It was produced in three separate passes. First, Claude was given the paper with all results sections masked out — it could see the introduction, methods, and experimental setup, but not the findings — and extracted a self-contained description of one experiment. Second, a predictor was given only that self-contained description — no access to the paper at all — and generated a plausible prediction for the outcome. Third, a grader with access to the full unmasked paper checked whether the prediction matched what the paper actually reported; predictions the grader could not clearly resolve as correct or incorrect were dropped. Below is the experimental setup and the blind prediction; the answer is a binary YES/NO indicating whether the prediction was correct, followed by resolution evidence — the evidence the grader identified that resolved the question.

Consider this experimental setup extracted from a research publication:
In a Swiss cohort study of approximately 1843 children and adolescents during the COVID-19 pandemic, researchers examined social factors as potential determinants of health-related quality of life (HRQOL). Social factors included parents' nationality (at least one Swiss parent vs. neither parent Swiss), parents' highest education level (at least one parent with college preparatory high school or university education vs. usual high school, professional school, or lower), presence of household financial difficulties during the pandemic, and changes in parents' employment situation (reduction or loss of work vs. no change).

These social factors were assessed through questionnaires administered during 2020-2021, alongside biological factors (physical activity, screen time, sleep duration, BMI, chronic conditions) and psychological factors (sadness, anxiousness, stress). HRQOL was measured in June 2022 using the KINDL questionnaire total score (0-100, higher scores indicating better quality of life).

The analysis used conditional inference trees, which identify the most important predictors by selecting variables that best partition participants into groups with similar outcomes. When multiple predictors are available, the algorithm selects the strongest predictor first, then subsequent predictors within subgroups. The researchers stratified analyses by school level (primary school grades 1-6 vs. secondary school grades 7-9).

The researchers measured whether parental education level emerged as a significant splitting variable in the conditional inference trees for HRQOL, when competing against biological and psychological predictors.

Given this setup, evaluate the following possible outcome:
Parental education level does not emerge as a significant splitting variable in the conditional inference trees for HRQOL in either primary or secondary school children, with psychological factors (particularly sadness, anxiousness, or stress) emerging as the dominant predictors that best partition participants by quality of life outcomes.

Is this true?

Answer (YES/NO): YES